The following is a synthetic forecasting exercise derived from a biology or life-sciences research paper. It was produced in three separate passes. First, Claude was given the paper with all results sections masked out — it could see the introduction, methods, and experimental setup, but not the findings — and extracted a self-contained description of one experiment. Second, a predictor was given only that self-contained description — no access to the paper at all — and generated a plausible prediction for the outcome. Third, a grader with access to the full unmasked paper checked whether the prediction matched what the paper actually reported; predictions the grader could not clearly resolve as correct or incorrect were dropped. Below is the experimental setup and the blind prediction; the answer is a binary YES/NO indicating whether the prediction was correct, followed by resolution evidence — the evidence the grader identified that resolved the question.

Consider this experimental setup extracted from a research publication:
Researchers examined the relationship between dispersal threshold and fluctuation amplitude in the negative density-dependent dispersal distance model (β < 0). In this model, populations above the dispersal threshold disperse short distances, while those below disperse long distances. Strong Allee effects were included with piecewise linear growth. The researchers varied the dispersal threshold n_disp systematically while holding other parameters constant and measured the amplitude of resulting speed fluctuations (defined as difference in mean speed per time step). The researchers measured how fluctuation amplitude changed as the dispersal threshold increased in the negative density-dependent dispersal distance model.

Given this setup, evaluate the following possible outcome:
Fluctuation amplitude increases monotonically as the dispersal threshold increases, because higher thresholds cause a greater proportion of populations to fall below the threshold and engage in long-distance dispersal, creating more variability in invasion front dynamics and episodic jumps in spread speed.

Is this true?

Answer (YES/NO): NO